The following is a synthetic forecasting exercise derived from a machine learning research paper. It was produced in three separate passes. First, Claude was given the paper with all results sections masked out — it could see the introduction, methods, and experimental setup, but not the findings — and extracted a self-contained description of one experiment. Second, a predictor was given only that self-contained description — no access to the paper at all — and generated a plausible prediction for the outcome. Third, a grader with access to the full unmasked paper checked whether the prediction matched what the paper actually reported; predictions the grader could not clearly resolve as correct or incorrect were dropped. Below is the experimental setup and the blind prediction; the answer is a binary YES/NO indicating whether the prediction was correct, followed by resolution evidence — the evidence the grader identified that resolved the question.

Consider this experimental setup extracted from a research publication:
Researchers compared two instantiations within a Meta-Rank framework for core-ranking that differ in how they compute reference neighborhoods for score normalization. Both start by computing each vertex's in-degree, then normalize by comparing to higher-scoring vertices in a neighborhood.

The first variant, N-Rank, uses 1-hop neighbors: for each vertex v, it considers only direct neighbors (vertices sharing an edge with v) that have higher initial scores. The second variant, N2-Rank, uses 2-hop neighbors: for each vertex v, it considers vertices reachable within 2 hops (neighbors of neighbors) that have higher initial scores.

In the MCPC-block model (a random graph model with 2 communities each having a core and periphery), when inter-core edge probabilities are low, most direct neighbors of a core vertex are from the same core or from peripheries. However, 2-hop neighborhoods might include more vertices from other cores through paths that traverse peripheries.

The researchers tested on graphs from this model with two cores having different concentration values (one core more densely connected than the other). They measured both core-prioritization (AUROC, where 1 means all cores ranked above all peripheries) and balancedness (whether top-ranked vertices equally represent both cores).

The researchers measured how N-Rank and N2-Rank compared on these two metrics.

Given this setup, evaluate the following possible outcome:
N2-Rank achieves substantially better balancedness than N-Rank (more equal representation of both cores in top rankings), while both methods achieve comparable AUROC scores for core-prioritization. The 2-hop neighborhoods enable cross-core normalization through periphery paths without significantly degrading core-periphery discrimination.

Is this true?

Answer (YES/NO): NO